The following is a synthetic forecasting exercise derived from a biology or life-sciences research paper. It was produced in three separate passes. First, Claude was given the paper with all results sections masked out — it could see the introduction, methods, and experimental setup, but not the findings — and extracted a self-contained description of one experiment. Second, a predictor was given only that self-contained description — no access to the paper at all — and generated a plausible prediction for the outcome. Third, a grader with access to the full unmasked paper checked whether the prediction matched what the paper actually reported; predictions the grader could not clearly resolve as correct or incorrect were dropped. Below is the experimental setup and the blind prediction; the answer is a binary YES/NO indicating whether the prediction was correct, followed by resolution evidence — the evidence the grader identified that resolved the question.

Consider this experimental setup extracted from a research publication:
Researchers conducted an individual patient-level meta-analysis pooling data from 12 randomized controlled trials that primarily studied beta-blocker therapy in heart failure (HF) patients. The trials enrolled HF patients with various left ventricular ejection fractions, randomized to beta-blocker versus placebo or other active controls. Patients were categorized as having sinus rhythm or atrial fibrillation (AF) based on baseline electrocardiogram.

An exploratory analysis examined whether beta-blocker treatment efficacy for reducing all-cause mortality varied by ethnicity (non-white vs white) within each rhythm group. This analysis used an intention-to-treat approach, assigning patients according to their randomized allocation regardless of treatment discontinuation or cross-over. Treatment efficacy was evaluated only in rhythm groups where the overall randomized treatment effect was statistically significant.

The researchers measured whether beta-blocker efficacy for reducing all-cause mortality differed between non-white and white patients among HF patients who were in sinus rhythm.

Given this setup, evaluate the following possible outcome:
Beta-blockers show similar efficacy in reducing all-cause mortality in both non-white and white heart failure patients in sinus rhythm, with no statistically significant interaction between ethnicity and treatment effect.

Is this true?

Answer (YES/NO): NO